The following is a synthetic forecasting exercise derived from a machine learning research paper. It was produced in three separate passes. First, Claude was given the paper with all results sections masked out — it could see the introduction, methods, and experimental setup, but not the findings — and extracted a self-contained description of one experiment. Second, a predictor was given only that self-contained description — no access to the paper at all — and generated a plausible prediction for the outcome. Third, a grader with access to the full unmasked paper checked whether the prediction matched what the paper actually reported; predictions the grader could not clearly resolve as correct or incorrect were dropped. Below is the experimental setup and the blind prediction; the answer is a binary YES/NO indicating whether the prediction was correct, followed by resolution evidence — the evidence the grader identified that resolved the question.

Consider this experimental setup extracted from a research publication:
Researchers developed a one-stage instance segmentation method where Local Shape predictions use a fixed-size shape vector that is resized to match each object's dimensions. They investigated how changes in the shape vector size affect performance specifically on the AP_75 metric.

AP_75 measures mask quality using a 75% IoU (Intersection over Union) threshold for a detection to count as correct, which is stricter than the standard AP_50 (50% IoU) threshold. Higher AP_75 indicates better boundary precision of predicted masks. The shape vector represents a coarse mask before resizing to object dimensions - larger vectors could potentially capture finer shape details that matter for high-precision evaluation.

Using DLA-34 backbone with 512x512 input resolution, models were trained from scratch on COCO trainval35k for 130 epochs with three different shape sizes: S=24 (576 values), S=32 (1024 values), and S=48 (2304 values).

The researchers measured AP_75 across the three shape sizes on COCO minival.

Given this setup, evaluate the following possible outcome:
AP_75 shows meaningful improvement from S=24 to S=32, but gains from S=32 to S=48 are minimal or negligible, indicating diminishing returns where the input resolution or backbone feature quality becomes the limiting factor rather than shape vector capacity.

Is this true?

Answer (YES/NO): NO